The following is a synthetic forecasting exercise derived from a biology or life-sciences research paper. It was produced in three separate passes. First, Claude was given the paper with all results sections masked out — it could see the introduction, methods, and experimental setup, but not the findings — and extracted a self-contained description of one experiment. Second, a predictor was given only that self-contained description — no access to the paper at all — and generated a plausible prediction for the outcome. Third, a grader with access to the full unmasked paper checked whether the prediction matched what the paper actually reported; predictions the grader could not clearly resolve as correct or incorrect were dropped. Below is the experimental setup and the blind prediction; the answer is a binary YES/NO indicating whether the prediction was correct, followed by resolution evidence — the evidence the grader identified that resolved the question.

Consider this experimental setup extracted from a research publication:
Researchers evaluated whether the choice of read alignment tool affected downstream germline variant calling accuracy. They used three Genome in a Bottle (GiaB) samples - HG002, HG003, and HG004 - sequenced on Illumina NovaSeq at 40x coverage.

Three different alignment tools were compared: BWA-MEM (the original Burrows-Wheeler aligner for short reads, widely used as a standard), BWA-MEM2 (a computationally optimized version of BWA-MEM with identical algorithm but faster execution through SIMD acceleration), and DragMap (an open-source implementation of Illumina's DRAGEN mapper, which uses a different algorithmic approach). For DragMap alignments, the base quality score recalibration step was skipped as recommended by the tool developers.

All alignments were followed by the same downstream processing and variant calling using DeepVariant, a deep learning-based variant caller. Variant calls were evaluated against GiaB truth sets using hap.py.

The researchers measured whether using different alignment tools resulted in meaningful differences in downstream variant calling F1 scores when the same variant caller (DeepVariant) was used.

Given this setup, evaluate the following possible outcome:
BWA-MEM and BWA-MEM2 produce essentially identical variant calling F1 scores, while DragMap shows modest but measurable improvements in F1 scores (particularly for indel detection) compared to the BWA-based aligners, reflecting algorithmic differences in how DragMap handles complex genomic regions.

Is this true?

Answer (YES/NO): NO